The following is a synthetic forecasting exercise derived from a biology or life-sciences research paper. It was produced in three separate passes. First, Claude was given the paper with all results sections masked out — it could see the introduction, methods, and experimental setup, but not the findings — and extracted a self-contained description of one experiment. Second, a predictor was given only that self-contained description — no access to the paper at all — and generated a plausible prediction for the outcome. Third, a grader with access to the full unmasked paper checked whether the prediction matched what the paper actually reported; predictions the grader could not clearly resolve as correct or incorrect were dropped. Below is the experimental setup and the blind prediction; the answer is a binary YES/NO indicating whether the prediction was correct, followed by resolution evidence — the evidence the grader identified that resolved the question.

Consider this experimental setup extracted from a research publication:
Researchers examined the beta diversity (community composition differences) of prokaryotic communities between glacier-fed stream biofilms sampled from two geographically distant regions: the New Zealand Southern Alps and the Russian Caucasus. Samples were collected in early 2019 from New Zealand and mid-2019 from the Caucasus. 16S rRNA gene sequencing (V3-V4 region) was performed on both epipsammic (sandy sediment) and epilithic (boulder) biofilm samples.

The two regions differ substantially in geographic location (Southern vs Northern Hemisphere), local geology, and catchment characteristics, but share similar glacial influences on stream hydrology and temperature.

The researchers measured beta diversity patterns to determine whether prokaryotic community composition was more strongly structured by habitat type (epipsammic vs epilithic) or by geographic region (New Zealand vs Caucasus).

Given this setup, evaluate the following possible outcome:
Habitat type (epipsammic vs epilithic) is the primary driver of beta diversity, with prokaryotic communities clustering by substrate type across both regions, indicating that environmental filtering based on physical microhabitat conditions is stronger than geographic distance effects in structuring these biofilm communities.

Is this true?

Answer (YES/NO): NO